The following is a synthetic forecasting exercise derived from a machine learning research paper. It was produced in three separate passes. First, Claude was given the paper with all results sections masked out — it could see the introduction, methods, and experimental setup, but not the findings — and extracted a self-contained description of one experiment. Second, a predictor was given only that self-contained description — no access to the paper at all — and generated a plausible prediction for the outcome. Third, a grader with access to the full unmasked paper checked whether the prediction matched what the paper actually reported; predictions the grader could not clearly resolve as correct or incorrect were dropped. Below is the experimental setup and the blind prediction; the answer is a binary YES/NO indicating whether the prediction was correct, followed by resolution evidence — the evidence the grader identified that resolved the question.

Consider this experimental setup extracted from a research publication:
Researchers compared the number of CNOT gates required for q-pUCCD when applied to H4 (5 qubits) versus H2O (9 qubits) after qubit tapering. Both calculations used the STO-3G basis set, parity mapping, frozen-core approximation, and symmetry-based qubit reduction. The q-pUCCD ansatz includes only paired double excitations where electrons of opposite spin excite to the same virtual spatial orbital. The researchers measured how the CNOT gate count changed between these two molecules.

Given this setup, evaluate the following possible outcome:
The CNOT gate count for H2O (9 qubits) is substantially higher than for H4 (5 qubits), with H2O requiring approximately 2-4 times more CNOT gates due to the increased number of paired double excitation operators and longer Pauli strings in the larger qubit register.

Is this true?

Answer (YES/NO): NO